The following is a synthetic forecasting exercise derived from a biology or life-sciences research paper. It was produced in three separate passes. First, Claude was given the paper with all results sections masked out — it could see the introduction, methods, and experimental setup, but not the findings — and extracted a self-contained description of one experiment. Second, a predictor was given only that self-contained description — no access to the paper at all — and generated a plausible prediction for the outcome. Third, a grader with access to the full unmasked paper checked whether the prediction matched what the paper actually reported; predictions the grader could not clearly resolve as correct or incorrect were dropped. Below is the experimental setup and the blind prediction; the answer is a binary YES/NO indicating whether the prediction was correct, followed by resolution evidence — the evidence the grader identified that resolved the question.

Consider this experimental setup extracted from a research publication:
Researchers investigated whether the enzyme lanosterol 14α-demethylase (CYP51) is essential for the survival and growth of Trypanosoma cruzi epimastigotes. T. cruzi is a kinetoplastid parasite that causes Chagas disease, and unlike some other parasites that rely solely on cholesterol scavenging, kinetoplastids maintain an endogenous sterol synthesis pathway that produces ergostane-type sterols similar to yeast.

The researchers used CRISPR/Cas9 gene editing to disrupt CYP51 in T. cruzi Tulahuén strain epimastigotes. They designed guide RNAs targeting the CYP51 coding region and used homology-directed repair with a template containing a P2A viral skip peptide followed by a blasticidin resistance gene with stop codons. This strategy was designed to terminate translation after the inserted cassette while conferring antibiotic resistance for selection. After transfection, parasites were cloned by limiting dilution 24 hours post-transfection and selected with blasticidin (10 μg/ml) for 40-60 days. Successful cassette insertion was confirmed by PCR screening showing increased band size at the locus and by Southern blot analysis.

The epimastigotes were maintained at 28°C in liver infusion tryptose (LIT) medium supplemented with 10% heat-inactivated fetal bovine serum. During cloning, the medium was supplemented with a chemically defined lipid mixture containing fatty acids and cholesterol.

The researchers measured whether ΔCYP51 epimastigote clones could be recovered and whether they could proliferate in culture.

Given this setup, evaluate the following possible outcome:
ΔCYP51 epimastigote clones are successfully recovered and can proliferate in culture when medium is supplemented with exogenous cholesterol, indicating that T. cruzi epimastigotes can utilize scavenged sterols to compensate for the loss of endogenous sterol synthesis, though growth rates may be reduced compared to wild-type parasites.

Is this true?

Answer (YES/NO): YES